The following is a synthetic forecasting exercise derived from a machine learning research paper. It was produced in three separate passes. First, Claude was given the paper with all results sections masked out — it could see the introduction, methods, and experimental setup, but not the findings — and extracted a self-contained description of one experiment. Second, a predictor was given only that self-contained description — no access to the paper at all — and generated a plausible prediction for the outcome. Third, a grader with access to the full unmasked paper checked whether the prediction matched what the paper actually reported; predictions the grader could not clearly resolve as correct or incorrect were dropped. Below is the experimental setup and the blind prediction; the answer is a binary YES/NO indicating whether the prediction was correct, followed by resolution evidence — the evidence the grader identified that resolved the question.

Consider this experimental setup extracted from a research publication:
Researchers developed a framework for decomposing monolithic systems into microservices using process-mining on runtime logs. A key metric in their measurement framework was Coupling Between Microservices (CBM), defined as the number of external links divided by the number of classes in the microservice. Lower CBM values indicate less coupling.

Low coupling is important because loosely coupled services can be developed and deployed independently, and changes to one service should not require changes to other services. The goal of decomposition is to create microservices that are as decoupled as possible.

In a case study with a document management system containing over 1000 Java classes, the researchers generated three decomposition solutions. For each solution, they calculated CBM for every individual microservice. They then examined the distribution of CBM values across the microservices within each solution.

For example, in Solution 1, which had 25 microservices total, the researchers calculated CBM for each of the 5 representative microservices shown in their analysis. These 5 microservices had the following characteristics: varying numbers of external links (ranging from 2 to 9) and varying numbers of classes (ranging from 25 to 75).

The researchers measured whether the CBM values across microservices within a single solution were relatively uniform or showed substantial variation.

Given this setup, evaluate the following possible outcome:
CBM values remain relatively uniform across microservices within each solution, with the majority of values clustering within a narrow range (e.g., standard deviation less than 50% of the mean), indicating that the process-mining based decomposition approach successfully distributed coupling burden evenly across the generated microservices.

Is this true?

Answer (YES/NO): NO